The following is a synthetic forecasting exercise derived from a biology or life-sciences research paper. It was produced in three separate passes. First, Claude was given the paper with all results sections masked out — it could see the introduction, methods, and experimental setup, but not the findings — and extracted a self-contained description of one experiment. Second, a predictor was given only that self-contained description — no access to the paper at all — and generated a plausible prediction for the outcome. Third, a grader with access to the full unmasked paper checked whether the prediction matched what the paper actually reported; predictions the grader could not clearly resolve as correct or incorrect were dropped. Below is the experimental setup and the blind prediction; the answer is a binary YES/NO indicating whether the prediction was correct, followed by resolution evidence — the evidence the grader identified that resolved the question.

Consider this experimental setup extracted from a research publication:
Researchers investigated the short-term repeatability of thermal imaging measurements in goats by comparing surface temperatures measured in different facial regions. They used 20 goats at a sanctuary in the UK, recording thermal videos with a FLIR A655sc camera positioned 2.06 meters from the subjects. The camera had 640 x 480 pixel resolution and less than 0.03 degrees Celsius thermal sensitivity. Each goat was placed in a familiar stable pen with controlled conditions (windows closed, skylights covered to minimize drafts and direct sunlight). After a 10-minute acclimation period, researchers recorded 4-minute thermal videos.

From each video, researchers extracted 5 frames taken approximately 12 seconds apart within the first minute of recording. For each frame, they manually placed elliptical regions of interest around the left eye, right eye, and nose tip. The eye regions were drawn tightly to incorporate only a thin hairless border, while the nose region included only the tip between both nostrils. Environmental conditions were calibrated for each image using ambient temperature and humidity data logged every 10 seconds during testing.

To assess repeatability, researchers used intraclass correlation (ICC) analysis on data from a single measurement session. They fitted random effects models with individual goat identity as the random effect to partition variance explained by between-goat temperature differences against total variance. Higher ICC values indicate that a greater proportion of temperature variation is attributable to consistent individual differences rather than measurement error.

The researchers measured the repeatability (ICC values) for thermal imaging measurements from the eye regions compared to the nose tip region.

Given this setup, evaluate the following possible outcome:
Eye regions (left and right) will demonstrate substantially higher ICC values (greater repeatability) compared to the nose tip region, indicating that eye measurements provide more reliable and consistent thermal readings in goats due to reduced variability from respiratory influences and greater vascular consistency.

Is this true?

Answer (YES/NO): NO